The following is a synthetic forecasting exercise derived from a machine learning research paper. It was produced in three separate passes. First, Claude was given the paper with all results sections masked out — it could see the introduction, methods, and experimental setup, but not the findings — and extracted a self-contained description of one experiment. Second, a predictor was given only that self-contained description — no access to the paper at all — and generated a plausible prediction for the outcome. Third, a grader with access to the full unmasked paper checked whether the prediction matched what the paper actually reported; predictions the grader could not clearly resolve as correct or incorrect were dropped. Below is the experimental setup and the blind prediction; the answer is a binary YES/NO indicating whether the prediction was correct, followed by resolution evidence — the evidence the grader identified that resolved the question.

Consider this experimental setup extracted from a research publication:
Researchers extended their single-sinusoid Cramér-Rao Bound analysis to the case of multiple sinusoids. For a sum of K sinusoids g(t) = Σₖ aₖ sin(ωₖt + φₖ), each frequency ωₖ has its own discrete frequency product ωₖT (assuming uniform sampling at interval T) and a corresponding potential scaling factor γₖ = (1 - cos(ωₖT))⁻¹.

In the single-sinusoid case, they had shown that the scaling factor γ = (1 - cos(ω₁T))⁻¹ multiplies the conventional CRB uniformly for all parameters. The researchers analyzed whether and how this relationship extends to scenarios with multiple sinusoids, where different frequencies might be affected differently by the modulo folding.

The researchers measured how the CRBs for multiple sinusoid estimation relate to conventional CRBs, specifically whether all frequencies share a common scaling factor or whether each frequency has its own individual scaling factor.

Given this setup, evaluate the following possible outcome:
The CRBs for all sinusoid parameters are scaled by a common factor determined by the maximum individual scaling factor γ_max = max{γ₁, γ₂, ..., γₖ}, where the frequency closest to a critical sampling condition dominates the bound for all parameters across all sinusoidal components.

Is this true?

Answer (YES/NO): NO